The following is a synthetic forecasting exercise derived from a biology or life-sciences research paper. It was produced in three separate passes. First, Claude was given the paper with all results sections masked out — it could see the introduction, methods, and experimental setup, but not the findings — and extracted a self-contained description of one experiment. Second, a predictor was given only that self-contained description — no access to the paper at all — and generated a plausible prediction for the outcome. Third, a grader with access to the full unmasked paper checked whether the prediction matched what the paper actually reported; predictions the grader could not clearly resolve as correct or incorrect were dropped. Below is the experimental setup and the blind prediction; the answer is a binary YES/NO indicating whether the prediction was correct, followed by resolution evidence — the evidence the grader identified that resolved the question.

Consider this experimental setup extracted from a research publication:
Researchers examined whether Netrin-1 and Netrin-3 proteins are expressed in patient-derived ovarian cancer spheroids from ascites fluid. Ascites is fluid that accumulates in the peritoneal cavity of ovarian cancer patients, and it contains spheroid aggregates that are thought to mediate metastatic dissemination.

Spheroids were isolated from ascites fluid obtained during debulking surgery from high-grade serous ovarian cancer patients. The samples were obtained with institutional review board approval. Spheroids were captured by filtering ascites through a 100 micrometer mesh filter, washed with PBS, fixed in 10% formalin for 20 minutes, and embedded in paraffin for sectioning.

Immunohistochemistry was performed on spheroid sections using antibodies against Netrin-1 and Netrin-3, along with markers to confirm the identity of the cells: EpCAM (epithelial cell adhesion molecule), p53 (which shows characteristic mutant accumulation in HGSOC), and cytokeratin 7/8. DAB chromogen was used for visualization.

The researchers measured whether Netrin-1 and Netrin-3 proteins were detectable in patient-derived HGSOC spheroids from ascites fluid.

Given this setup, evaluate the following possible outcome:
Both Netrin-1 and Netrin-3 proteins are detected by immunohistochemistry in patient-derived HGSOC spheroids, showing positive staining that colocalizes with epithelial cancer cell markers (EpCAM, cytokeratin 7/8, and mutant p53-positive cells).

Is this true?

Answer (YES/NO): YES